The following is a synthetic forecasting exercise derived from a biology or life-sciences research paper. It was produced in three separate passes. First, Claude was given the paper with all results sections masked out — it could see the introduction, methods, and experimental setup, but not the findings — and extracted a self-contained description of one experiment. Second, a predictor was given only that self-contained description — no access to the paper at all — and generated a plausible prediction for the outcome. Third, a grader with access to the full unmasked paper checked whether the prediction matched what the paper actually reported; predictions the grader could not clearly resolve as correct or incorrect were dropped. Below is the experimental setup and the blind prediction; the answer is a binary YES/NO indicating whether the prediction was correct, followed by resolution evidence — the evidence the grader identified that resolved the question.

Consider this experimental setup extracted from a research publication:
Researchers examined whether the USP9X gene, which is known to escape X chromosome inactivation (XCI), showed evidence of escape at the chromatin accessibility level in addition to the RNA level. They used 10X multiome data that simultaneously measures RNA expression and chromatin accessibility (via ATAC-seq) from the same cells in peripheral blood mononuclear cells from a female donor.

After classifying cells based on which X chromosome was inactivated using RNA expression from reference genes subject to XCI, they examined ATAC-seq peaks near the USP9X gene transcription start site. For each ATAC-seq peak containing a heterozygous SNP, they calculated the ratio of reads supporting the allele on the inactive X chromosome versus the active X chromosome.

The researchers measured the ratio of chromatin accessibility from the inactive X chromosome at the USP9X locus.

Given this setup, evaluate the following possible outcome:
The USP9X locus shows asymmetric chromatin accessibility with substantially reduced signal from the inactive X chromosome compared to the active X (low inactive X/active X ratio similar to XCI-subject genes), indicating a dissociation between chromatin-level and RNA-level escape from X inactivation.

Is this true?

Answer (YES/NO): NO